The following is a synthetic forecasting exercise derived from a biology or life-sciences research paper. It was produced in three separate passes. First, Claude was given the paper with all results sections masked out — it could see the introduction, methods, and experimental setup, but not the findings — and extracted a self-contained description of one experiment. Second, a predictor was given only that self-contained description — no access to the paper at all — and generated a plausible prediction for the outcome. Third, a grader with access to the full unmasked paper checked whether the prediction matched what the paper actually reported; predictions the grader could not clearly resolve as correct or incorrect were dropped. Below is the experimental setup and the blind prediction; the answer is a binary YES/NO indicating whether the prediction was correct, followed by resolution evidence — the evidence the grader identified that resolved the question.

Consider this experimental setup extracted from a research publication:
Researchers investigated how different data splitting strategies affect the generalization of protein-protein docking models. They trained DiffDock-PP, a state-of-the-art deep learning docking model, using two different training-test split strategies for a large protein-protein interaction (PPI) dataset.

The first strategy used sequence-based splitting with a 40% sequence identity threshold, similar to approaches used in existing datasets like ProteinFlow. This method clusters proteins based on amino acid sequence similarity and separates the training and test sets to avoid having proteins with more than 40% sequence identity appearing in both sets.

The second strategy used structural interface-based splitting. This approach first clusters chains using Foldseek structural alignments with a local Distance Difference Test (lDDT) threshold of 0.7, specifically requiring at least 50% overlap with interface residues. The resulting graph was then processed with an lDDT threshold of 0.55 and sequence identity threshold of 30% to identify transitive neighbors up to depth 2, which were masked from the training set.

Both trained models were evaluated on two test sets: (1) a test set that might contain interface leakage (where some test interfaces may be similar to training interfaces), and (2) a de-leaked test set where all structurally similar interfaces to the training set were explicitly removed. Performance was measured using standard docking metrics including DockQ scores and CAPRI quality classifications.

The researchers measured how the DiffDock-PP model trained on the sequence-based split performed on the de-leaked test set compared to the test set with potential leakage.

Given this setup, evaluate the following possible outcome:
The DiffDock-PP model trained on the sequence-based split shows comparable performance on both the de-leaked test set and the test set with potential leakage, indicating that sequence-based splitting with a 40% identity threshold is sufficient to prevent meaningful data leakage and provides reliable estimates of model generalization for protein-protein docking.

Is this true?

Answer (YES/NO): NO